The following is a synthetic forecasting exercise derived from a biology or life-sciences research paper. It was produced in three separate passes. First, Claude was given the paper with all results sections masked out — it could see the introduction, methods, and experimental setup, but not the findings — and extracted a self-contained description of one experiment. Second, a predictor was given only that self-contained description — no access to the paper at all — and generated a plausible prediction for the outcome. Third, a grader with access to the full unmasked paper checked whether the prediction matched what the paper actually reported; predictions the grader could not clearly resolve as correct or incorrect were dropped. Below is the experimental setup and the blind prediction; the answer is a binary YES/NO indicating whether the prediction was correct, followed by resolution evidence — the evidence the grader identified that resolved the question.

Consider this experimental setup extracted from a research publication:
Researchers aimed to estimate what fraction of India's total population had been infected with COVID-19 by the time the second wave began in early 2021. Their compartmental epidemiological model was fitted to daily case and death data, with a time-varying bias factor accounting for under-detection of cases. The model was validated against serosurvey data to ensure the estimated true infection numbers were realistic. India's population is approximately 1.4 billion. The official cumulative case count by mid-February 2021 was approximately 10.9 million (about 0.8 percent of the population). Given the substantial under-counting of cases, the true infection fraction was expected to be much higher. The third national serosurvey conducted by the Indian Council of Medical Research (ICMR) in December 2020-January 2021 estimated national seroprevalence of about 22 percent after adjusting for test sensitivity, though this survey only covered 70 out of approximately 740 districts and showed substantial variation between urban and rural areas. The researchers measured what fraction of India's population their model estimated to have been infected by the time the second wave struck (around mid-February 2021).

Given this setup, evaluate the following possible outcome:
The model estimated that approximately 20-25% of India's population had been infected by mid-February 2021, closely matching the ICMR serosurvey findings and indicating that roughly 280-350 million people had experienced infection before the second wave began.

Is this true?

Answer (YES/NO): NO